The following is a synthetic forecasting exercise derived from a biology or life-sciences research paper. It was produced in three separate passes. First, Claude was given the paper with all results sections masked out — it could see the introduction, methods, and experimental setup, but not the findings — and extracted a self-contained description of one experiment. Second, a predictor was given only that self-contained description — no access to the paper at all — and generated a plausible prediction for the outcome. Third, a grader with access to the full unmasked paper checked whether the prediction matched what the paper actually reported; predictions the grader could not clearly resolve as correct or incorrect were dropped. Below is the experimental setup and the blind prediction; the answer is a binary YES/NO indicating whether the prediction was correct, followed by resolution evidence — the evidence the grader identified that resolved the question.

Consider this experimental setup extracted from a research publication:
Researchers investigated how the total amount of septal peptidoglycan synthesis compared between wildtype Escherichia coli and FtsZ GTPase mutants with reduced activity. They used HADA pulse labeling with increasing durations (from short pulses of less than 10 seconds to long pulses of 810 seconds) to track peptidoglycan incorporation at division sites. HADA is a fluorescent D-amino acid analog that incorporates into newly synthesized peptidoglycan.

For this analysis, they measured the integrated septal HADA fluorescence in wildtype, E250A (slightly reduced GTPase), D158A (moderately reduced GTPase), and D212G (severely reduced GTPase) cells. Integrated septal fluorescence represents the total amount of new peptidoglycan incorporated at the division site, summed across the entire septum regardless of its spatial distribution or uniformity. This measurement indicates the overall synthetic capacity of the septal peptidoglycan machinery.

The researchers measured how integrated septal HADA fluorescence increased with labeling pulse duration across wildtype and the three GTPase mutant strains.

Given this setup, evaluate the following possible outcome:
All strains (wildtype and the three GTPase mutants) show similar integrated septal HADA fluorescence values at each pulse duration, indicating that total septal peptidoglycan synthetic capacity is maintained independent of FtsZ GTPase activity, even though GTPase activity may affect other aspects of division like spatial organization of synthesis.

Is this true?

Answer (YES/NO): YES